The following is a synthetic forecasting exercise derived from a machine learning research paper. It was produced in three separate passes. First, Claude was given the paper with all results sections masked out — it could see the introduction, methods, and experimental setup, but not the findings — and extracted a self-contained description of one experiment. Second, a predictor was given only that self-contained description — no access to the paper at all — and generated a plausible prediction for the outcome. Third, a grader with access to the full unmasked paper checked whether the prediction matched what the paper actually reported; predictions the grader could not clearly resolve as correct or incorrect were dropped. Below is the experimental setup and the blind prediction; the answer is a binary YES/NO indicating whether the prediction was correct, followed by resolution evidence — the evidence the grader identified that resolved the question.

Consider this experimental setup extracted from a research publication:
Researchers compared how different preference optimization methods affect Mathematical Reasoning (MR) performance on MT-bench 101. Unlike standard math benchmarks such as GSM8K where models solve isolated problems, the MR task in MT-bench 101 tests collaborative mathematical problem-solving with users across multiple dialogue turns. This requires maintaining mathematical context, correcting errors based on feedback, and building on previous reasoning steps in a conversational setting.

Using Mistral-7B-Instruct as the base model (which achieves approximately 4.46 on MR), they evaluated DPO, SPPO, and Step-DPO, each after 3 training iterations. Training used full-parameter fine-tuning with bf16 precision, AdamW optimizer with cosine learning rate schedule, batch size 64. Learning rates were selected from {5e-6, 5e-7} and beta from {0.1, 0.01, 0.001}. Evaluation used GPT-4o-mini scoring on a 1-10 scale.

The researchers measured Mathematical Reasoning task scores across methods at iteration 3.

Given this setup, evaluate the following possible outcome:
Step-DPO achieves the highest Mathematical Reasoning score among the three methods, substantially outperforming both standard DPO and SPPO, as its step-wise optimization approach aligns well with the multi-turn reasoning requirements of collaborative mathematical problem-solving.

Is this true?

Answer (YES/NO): NO